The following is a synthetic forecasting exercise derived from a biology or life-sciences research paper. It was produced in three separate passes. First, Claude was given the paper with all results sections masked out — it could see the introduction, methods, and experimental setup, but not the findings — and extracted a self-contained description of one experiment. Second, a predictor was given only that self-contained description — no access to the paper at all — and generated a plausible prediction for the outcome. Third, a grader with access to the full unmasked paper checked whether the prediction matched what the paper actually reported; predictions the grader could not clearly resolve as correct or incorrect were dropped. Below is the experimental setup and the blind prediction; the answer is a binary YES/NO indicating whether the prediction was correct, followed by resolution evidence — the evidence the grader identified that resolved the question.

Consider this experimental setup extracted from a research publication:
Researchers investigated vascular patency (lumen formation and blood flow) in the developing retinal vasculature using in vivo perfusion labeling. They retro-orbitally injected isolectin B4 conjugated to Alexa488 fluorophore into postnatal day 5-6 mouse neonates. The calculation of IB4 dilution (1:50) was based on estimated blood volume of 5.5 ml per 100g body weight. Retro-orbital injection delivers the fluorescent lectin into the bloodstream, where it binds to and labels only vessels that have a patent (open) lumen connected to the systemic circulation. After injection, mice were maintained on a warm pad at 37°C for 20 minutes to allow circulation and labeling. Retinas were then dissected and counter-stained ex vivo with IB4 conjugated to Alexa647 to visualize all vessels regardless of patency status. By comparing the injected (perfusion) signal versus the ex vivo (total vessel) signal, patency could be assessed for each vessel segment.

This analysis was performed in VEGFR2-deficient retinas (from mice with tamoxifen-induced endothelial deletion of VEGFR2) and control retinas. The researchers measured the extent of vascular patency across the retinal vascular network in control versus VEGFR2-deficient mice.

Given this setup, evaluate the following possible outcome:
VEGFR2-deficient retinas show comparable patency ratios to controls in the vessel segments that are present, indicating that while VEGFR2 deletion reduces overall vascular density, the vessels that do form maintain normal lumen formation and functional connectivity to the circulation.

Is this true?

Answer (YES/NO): YES